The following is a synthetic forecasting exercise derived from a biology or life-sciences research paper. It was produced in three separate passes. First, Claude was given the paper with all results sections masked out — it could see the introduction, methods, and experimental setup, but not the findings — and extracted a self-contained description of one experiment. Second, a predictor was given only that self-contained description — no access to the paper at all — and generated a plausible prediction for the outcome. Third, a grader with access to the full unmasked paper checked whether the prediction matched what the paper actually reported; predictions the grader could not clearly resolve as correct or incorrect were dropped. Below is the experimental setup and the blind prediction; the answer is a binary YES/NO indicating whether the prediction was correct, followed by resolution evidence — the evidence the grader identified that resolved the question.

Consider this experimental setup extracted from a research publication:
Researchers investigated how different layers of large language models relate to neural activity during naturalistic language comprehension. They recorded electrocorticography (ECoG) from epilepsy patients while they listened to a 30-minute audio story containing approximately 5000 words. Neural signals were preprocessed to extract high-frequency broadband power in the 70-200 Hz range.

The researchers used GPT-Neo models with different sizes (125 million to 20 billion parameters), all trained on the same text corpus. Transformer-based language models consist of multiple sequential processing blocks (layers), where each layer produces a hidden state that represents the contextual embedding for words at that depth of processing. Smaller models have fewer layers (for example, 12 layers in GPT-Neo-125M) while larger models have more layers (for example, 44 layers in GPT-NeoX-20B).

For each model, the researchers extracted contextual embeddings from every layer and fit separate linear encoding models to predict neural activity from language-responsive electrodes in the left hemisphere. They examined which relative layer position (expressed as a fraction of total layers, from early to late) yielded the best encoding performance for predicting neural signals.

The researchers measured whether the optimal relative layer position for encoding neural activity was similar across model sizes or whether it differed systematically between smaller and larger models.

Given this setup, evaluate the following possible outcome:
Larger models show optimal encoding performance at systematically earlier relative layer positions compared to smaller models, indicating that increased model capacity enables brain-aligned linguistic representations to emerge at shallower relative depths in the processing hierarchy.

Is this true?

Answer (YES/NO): YES